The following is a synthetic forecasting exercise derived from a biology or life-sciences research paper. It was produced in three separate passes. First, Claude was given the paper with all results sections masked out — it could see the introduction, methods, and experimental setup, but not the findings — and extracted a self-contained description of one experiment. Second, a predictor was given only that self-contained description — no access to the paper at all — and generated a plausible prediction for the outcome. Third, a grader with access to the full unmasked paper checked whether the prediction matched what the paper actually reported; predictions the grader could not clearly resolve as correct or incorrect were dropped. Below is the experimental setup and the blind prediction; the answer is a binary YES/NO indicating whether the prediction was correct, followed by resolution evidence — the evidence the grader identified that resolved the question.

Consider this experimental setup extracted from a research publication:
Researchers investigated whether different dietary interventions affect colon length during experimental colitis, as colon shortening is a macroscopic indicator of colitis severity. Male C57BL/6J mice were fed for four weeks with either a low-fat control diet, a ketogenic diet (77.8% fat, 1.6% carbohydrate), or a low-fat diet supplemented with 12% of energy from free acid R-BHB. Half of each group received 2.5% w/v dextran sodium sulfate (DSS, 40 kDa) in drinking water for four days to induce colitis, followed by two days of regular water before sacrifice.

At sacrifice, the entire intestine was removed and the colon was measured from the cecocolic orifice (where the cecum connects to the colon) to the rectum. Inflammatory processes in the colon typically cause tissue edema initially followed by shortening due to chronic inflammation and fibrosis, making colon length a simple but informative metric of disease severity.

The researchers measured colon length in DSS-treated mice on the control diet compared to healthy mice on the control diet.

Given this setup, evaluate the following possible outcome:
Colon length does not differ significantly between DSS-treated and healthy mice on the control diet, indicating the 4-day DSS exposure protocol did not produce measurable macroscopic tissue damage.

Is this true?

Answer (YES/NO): NO